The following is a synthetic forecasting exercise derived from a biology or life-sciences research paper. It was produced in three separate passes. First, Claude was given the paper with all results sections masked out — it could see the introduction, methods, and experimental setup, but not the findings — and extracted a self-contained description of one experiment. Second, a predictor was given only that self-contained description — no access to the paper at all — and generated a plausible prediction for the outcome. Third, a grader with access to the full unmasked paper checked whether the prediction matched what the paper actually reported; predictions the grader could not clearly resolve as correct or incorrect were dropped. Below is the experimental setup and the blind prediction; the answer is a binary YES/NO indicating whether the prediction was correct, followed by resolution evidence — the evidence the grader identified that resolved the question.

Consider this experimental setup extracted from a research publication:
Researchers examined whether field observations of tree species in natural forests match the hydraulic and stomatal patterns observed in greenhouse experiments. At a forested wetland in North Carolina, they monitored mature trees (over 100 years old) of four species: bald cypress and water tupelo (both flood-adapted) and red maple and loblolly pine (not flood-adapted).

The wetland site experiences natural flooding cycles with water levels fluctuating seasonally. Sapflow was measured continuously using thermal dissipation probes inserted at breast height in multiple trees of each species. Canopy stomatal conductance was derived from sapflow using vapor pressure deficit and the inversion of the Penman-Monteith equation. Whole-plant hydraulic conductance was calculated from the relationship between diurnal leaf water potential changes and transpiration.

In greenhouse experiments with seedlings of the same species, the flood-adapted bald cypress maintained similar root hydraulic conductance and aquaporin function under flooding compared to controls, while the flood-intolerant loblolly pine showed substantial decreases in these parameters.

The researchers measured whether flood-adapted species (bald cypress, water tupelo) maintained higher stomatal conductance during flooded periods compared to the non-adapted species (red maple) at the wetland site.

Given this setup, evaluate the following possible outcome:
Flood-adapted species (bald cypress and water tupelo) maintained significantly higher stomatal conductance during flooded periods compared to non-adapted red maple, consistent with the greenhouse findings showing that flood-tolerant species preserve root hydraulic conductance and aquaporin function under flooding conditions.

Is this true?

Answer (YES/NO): YES